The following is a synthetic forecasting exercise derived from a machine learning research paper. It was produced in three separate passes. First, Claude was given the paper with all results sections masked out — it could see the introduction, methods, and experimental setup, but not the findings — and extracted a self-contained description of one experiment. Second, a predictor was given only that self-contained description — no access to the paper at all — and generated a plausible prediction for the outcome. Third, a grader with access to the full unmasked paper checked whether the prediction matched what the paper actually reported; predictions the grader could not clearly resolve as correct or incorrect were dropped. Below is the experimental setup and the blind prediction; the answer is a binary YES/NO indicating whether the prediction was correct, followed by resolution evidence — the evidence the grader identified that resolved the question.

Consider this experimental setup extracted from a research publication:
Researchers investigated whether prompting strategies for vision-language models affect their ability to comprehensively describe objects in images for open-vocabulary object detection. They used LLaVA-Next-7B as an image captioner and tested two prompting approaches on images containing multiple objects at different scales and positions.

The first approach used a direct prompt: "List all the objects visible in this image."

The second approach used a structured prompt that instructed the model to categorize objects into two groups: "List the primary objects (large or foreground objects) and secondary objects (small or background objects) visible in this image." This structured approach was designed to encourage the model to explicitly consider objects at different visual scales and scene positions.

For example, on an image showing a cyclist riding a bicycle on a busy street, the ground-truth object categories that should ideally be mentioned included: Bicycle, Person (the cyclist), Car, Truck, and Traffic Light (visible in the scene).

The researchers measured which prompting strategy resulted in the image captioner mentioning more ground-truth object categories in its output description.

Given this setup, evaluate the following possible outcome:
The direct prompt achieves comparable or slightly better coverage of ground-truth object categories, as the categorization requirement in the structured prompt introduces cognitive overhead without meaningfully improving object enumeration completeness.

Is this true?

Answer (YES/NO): NO